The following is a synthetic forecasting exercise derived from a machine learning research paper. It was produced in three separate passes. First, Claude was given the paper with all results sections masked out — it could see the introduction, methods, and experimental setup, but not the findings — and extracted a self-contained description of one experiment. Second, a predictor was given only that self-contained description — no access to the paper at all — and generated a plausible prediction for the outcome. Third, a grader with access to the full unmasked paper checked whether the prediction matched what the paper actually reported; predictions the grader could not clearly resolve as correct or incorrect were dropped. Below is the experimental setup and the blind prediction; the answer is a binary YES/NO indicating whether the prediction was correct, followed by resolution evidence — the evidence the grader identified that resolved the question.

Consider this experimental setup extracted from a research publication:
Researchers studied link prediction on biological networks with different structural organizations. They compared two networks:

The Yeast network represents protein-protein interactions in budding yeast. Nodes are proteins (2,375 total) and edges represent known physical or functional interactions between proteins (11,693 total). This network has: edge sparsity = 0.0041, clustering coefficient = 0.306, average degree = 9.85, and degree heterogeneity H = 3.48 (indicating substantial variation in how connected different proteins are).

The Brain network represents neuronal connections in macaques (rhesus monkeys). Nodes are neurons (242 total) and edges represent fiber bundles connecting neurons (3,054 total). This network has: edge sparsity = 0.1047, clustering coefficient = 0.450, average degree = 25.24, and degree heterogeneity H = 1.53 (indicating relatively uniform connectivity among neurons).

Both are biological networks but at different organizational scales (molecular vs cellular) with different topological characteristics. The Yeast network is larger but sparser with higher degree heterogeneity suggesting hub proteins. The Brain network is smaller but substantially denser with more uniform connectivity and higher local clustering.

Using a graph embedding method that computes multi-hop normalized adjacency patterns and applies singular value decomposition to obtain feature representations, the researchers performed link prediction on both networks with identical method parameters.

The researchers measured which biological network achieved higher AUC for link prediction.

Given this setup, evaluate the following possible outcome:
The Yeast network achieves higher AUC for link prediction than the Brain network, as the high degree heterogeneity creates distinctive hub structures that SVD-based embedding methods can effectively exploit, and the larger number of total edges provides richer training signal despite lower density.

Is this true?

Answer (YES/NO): YES